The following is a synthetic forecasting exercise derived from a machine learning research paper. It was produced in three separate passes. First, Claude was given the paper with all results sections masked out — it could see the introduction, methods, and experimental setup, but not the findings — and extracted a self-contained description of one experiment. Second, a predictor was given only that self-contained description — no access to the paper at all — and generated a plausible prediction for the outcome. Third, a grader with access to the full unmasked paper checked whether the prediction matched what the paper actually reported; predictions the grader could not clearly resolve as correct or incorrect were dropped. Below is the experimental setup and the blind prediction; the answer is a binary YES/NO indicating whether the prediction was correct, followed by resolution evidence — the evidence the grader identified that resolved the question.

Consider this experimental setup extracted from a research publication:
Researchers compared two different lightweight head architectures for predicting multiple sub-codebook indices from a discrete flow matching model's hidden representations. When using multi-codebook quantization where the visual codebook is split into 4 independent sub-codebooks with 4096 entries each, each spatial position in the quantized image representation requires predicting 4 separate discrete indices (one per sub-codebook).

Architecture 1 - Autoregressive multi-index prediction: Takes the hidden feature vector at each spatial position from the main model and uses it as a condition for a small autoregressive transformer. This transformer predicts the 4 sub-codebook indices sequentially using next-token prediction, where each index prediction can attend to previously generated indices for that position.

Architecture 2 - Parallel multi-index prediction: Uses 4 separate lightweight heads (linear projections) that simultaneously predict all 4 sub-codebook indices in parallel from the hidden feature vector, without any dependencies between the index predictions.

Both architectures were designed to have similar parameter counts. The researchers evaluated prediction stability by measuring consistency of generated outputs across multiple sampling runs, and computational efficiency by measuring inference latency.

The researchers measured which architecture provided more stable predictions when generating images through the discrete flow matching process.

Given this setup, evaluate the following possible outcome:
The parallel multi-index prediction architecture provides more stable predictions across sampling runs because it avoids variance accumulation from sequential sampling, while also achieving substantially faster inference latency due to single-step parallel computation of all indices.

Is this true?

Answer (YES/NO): NO